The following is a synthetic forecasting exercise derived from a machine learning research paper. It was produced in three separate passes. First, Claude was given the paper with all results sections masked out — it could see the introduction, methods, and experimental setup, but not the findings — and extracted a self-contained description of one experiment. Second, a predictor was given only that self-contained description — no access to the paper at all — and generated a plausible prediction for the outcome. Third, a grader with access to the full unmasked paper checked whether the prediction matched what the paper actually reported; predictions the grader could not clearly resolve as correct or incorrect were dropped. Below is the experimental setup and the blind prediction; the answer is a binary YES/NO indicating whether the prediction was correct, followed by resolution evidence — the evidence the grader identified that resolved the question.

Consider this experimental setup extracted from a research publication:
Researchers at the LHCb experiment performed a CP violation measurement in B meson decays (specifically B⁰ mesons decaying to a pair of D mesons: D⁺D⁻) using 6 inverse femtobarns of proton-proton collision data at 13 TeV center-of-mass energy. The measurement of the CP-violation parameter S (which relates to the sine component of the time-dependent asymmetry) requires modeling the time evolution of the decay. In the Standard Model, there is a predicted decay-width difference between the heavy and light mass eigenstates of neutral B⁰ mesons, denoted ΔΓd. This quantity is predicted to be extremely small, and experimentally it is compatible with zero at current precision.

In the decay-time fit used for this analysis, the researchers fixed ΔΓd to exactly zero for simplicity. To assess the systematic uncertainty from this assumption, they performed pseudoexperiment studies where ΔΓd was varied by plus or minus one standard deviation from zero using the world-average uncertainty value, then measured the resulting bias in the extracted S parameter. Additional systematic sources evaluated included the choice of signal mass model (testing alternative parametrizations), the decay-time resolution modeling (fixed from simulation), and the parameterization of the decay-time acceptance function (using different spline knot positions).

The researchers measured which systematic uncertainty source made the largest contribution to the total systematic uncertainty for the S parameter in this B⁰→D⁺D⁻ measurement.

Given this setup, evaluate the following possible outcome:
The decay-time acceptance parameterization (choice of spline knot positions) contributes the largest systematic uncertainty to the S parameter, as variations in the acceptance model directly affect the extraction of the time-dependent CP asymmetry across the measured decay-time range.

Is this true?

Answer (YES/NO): NO